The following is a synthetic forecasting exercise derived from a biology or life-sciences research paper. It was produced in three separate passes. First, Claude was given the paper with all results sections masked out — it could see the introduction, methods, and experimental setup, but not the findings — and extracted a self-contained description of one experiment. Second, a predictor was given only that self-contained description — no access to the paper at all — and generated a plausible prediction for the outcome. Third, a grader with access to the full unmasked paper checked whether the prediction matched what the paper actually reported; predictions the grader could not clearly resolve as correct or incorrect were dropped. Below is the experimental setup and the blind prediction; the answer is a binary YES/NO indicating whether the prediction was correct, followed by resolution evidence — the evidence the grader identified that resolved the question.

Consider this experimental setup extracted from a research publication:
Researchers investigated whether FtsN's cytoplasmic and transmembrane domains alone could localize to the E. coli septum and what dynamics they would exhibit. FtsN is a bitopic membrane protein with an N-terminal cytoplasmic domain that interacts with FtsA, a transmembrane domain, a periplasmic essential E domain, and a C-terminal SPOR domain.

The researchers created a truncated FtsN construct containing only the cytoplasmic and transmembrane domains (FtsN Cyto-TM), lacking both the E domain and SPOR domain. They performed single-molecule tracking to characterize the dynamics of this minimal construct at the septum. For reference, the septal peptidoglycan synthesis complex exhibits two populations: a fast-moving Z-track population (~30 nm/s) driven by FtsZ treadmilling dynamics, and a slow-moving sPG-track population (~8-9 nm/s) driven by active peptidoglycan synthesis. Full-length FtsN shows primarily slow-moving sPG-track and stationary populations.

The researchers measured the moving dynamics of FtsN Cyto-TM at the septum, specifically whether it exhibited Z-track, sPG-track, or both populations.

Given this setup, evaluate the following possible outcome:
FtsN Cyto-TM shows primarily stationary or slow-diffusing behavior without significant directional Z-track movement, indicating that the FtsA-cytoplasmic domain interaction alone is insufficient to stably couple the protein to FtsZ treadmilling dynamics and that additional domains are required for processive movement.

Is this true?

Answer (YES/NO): NO